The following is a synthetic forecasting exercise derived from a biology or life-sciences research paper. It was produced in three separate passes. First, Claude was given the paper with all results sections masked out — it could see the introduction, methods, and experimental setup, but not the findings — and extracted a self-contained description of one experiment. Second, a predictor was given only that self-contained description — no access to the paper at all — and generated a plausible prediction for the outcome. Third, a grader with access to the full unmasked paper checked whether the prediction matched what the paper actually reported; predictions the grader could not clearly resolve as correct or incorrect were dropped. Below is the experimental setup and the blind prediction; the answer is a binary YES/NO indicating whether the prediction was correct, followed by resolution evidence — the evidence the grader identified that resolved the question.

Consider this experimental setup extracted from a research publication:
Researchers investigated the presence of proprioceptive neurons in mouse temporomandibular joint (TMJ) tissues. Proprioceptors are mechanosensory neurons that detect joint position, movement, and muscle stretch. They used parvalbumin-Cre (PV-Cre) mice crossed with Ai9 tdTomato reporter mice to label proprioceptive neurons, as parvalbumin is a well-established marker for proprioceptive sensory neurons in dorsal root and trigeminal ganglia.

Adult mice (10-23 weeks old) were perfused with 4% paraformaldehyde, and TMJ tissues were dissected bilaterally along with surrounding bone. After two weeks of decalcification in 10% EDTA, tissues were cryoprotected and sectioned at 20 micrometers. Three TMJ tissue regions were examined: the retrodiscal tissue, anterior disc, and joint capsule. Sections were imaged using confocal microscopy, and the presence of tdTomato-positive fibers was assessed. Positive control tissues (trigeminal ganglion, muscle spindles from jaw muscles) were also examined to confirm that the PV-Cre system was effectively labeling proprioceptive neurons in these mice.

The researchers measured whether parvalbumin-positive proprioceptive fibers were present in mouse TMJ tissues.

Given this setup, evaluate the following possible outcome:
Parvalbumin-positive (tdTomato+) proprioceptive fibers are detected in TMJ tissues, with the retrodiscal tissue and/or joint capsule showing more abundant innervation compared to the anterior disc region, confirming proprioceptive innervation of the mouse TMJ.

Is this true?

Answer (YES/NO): NO